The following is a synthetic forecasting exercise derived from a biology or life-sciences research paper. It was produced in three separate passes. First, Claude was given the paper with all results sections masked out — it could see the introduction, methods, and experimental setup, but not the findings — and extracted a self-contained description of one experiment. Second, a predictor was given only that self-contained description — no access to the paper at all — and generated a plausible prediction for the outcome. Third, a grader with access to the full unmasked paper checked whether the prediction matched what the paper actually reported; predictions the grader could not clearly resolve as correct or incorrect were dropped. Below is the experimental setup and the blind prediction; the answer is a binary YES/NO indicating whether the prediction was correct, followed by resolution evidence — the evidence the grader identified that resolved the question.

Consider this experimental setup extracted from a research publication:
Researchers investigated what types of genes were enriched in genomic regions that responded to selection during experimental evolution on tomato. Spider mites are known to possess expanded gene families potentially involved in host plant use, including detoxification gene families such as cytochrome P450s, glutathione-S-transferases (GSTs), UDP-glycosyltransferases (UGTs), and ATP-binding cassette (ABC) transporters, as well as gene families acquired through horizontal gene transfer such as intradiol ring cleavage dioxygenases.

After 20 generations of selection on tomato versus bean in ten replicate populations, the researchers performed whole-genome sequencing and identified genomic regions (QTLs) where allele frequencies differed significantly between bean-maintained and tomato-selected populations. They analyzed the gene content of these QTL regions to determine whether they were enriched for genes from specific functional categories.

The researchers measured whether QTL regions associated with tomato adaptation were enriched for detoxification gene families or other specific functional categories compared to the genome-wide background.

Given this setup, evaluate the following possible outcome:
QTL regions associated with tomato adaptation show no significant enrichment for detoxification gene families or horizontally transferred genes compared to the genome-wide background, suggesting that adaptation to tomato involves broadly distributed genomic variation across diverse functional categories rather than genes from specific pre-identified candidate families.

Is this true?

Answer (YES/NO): NO